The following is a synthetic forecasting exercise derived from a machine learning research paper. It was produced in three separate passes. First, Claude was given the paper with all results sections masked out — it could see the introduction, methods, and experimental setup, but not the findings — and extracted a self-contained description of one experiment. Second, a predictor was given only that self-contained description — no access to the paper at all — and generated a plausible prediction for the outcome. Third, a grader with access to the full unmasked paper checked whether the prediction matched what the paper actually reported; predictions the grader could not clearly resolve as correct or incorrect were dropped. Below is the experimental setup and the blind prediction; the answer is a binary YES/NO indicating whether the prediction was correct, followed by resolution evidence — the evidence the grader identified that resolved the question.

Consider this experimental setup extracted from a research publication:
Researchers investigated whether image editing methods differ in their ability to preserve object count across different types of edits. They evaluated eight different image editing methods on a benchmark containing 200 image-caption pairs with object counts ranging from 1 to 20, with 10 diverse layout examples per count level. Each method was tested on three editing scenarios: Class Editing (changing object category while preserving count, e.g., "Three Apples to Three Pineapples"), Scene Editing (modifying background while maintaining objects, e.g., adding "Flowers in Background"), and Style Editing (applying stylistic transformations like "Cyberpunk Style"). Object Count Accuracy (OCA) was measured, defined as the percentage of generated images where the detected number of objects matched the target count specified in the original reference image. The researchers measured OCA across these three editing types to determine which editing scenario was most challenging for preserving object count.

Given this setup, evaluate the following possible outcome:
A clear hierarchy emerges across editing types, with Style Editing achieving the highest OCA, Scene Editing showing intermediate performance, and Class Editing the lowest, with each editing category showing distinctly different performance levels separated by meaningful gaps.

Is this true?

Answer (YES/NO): NO